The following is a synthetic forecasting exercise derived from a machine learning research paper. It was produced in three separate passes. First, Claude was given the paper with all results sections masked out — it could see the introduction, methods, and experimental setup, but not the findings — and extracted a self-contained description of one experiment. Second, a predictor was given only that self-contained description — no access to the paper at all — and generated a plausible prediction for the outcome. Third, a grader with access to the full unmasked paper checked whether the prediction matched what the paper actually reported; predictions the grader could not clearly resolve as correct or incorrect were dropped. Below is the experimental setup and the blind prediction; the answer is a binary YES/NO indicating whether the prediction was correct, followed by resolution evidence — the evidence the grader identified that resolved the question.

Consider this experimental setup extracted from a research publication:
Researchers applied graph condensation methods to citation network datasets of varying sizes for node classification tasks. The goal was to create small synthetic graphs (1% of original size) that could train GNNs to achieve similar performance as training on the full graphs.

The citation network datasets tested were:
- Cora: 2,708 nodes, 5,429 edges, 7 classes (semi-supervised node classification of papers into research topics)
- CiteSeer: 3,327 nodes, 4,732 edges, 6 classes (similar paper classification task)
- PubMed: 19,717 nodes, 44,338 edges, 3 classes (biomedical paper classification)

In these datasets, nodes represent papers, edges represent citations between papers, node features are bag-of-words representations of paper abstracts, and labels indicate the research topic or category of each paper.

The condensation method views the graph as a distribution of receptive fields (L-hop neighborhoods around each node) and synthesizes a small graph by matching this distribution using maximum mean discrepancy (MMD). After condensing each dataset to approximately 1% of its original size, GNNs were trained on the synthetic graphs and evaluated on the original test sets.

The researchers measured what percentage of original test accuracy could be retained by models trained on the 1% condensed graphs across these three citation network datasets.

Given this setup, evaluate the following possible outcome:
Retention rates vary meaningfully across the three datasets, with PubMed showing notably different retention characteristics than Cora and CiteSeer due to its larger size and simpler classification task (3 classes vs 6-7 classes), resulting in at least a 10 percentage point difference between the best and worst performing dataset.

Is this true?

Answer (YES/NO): NO